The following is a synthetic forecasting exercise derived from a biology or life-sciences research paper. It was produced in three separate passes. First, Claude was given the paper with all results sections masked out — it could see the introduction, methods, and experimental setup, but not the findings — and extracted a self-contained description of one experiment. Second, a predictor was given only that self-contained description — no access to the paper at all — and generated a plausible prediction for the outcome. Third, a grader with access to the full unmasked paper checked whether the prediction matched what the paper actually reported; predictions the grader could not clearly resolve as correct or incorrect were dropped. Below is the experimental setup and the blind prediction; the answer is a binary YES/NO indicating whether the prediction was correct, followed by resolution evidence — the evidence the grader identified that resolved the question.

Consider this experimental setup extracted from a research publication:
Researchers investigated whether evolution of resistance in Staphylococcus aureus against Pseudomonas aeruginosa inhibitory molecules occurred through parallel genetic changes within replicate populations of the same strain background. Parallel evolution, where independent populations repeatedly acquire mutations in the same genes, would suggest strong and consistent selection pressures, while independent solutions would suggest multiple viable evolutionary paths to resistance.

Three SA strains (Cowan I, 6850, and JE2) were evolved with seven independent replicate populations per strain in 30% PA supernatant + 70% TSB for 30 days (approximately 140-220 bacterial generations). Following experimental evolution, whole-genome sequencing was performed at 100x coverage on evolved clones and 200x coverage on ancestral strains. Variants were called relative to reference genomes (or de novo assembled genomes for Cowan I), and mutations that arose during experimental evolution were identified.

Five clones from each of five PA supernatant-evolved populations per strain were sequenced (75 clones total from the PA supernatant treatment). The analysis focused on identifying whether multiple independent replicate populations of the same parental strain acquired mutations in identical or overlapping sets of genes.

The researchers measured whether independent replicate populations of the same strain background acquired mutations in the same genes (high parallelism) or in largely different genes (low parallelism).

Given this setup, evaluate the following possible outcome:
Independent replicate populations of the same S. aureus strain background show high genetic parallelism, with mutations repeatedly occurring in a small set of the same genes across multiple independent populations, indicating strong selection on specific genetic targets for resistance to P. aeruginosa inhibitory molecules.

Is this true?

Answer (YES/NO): NO